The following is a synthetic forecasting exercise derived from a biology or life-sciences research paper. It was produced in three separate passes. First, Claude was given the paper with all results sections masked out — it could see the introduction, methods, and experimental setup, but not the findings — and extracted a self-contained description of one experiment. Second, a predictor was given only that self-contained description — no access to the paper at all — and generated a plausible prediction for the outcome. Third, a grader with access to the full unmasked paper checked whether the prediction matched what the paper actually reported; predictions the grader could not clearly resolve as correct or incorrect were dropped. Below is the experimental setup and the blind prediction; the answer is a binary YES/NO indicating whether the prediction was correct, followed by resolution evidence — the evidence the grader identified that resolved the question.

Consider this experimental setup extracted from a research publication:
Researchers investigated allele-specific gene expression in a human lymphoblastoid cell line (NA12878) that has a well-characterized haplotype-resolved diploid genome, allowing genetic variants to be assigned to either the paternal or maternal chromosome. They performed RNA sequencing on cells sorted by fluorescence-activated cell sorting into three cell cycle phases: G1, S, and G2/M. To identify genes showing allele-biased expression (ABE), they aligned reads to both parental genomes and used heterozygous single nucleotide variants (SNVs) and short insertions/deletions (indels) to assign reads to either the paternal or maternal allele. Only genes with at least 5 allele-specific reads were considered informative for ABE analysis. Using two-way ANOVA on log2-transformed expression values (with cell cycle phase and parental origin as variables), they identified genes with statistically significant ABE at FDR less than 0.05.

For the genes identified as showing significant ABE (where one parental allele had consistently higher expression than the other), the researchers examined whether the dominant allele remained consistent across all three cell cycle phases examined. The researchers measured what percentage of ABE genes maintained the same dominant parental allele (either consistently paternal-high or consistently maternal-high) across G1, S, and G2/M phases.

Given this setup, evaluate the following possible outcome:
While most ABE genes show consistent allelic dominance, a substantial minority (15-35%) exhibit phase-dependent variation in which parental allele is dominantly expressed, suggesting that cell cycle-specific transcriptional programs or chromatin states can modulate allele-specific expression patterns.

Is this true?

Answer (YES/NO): NO